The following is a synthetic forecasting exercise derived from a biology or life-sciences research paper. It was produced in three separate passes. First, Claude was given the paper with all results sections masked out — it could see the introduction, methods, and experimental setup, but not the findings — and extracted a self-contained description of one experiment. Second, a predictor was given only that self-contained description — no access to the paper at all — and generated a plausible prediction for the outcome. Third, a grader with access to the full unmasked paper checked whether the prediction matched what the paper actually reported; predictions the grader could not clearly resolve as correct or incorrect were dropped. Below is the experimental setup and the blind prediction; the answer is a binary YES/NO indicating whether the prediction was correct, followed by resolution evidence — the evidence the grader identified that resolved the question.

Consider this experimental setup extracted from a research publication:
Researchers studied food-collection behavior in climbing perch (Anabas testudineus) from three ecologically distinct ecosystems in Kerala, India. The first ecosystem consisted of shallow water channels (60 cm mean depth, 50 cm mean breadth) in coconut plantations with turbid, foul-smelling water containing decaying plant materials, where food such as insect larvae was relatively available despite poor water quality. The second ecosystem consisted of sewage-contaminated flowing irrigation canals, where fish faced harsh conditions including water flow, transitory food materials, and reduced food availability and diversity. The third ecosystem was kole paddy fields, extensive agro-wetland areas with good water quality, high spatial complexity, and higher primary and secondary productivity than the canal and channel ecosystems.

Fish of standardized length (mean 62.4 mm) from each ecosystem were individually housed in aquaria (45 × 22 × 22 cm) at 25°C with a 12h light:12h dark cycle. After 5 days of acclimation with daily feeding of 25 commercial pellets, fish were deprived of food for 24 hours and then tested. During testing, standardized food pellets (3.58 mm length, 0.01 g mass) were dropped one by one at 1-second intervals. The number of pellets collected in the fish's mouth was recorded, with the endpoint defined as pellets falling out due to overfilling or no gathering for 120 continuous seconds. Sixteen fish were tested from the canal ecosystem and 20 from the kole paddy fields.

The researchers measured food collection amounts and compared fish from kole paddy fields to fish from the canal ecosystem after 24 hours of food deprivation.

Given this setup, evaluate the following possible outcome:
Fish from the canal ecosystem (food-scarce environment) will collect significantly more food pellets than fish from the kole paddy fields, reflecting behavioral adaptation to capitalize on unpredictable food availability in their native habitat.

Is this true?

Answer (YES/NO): NO